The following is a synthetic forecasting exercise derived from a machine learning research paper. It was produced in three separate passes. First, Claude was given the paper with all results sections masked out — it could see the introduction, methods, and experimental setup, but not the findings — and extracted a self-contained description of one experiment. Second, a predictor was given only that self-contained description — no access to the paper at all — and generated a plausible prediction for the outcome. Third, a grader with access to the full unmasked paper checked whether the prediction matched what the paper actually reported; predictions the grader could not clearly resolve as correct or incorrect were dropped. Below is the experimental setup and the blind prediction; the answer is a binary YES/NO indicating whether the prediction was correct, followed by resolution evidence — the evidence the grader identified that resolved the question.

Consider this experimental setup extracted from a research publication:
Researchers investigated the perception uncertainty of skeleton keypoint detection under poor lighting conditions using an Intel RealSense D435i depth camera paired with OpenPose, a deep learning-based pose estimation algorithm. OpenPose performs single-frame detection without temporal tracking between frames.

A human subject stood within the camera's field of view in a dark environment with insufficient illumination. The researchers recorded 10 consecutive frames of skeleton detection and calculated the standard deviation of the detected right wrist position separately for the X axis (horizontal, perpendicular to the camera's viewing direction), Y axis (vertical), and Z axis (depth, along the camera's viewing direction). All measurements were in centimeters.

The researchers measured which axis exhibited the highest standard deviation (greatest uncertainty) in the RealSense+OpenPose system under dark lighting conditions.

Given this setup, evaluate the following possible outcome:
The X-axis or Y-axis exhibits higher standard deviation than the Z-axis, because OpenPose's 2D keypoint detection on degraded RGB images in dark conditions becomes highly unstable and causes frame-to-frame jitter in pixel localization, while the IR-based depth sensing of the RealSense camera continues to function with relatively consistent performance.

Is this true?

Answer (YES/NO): NO